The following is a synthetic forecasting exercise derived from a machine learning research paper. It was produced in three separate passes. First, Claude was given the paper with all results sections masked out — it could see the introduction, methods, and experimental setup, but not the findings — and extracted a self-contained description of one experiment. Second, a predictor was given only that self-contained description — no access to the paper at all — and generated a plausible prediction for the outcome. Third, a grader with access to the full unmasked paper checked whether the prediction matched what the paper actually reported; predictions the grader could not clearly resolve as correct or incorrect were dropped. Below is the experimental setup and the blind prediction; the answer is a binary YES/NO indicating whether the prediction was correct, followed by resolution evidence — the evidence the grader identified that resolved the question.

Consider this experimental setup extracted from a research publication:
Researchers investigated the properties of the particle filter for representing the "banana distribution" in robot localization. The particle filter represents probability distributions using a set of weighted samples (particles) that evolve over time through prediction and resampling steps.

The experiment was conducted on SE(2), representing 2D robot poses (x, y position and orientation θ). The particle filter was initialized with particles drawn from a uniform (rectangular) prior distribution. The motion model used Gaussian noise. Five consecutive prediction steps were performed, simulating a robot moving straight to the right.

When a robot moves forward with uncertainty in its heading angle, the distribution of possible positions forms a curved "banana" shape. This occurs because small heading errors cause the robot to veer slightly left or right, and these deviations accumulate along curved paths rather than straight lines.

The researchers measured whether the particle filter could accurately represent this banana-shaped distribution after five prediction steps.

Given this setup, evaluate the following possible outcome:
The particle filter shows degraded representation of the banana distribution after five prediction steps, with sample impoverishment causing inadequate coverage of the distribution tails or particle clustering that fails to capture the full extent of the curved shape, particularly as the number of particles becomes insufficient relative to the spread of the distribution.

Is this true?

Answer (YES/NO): NO